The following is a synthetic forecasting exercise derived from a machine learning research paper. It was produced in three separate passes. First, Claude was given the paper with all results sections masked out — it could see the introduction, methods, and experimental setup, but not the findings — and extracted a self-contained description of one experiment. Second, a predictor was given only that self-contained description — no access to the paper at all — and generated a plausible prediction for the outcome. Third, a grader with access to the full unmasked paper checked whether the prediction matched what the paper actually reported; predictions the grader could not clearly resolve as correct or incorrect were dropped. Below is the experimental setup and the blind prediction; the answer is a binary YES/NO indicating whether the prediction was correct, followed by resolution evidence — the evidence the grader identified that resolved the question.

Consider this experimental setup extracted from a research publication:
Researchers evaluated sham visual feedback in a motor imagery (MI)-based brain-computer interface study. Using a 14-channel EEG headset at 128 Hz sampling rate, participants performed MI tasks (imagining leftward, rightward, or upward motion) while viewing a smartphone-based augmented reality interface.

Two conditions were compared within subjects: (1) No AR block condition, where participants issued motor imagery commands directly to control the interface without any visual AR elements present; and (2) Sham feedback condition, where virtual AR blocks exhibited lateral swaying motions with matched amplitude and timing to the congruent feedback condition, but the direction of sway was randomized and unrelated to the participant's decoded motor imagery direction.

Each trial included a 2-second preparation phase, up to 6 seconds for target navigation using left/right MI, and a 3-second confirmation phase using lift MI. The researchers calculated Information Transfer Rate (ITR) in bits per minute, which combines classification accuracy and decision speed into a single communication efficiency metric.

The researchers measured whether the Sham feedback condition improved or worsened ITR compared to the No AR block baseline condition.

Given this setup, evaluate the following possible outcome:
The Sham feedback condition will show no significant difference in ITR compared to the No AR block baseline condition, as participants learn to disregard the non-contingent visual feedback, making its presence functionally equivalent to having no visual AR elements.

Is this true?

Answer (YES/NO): NO